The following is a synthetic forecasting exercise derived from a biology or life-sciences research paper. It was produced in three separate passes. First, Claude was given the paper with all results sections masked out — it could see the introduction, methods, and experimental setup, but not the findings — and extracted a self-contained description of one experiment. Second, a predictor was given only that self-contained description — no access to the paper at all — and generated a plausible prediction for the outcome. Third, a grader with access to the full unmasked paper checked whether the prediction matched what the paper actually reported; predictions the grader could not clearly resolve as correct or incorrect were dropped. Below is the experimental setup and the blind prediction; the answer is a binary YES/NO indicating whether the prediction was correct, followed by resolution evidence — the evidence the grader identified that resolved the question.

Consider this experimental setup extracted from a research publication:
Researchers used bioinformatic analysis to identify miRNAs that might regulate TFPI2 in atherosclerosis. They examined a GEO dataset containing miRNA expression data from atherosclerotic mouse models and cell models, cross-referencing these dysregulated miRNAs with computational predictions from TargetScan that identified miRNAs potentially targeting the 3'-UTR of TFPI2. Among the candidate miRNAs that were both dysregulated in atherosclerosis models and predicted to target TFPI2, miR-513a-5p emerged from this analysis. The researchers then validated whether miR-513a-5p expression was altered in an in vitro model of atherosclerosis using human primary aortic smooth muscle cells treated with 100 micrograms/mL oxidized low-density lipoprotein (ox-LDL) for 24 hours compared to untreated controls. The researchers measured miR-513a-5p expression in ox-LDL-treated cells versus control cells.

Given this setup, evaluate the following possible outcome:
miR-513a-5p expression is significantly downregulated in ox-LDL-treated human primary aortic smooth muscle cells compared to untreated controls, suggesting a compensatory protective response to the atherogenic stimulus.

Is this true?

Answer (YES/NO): NO